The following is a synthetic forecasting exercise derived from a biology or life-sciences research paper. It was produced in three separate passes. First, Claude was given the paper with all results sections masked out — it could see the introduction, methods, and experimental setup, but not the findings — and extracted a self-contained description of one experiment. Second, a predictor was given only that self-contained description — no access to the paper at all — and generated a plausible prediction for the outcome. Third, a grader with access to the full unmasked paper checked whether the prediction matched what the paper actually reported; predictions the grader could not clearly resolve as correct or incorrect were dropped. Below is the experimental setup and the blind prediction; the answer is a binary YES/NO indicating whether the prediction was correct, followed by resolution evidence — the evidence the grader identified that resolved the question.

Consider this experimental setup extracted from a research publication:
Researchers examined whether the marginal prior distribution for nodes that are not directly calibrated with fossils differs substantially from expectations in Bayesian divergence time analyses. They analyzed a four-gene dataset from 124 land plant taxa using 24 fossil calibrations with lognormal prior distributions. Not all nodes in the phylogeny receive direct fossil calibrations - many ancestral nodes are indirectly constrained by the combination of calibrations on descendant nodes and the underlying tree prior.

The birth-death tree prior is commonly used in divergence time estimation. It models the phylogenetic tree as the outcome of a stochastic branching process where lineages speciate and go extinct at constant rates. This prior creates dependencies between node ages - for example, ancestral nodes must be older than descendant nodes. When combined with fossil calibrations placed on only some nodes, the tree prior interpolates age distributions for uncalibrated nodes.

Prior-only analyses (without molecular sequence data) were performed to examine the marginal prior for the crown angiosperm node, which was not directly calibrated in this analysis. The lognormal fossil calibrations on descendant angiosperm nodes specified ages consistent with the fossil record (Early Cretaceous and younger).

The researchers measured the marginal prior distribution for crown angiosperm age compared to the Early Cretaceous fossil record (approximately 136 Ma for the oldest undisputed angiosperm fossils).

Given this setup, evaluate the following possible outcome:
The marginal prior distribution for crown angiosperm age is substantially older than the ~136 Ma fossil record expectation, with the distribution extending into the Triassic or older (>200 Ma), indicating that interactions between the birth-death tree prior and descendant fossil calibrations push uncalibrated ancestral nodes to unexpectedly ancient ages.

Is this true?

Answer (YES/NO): YES